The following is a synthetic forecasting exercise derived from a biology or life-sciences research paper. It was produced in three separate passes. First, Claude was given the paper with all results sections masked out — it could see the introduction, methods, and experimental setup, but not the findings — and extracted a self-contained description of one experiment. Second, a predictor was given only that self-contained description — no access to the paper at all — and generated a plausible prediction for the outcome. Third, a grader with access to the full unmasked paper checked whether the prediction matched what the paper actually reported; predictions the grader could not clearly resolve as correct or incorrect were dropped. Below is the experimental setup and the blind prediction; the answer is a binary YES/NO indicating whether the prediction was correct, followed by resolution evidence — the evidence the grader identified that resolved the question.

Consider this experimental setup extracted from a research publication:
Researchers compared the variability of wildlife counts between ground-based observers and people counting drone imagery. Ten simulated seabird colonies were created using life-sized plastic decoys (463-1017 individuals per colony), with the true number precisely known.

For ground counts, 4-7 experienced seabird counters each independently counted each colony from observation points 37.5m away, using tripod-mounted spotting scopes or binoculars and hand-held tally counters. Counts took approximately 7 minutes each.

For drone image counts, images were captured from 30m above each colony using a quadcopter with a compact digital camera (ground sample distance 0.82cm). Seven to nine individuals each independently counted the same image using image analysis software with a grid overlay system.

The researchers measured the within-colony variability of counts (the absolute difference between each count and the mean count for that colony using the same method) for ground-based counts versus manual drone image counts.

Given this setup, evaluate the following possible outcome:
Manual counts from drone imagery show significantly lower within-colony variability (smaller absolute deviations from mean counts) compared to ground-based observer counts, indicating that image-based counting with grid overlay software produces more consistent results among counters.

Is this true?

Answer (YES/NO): YES